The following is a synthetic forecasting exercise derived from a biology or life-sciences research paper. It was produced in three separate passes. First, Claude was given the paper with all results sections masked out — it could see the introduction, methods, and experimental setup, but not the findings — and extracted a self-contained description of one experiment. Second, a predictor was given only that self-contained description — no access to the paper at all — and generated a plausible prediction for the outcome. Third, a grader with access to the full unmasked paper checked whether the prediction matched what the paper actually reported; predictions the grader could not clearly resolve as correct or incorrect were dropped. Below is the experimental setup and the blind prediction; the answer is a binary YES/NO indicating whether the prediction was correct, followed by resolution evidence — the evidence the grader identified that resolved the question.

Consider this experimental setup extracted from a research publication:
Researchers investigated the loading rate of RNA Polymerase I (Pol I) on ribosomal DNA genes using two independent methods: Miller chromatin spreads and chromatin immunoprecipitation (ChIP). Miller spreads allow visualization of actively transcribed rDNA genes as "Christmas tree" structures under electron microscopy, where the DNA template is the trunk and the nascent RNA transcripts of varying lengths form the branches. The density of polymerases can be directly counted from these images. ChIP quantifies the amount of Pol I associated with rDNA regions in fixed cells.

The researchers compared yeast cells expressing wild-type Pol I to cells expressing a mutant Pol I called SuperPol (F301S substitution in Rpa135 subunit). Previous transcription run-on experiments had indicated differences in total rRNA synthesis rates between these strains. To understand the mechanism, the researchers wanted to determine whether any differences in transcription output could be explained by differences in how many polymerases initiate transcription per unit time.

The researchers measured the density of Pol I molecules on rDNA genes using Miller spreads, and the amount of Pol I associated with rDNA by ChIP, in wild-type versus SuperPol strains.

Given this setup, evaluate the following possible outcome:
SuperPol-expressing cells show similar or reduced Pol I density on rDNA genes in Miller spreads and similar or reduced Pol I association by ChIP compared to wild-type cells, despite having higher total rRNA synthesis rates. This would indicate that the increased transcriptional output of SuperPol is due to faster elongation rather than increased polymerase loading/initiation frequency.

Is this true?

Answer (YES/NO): YES